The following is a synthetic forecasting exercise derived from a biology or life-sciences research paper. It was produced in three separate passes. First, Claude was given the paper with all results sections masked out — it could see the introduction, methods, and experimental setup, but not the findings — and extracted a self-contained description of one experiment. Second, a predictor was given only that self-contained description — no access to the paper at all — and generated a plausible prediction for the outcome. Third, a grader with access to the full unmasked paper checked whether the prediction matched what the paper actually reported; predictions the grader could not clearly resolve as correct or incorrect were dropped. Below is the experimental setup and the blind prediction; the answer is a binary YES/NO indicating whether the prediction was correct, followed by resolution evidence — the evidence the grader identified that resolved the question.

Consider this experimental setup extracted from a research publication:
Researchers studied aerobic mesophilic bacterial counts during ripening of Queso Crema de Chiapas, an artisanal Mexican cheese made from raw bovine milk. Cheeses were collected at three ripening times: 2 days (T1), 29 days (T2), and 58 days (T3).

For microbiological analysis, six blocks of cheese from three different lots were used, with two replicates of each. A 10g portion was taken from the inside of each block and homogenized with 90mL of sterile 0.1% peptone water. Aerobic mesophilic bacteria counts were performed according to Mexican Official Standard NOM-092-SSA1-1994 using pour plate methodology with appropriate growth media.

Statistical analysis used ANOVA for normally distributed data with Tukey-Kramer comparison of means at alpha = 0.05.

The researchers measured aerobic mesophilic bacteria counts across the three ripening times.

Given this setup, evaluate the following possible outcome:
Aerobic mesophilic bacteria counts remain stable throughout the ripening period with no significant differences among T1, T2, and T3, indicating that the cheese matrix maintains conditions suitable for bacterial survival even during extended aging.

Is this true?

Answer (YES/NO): YES